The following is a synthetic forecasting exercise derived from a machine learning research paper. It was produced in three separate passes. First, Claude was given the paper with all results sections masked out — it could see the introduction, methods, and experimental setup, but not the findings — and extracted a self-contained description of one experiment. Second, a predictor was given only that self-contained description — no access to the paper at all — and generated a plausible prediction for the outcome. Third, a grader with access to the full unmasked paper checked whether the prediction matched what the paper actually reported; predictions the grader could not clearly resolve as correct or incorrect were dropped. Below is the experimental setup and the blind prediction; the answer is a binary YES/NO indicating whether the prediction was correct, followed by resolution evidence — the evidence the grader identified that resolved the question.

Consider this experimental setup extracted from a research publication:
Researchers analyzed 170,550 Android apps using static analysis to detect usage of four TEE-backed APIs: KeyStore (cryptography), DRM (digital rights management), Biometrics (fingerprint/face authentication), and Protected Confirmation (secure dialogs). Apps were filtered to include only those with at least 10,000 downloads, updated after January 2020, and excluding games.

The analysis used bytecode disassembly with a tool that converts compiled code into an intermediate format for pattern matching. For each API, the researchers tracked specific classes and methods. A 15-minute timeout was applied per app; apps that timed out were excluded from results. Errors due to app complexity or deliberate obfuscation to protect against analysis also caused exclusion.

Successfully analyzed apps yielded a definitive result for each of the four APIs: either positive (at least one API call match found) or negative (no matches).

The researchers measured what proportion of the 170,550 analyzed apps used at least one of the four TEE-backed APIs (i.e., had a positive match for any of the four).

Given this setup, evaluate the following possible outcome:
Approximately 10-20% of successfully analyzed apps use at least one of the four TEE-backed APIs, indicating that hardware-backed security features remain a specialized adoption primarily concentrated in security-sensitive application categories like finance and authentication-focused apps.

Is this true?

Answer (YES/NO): NO